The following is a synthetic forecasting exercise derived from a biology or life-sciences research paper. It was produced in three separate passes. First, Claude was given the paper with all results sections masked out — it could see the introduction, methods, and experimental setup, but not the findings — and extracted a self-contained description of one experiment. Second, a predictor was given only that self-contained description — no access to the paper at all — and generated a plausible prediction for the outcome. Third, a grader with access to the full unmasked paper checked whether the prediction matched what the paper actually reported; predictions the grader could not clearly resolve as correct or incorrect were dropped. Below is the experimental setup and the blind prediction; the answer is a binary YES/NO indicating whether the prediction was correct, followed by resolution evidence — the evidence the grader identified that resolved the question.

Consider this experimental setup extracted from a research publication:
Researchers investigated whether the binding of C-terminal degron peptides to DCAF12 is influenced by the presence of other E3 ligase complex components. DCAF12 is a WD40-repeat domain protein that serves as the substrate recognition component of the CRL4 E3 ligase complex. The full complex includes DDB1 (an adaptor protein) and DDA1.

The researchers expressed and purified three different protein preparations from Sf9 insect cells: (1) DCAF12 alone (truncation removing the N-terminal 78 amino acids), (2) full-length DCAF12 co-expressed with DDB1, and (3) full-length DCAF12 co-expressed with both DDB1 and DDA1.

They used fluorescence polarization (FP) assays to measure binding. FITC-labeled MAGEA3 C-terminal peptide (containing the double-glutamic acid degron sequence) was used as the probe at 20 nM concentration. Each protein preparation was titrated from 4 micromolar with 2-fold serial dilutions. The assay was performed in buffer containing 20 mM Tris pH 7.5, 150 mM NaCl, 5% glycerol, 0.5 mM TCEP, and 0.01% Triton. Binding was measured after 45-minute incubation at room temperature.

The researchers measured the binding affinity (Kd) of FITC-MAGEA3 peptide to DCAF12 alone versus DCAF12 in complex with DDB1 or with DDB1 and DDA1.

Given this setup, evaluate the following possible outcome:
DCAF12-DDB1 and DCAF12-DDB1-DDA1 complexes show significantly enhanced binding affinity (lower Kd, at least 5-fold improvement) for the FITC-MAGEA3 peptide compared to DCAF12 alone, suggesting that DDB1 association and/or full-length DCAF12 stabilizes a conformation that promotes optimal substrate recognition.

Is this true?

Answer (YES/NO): NO